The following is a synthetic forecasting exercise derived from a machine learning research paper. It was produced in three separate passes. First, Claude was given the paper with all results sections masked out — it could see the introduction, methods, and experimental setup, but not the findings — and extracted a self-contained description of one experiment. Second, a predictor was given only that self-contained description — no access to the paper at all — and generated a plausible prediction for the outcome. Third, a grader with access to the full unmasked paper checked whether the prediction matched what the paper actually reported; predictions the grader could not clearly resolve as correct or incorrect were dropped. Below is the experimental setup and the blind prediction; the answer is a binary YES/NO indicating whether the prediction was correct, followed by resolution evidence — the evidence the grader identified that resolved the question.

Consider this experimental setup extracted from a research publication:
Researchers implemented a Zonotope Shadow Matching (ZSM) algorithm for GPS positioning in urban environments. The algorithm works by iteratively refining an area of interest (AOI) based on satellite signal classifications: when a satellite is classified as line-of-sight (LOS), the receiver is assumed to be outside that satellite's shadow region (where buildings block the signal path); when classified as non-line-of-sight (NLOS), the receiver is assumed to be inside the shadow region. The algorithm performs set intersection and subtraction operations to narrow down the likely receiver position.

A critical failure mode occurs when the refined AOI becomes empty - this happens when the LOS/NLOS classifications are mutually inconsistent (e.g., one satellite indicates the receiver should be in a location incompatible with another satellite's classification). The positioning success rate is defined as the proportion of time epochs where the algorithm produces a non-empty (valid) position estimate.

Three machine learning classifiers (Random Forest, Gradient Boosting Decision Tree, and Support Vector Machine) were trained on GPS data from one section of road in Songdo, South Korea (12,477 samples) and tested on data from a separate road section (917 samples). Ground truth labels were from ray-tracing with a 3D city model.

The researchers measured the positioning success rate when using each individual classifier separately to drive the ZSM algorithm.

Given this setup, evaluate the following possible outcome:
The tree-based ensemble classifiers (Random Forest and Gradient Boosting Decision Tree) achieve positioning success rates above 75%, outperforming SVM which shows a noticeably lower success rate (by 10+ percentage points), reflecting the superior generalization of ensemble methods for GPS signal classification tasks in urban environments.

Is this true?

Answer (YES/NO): NO